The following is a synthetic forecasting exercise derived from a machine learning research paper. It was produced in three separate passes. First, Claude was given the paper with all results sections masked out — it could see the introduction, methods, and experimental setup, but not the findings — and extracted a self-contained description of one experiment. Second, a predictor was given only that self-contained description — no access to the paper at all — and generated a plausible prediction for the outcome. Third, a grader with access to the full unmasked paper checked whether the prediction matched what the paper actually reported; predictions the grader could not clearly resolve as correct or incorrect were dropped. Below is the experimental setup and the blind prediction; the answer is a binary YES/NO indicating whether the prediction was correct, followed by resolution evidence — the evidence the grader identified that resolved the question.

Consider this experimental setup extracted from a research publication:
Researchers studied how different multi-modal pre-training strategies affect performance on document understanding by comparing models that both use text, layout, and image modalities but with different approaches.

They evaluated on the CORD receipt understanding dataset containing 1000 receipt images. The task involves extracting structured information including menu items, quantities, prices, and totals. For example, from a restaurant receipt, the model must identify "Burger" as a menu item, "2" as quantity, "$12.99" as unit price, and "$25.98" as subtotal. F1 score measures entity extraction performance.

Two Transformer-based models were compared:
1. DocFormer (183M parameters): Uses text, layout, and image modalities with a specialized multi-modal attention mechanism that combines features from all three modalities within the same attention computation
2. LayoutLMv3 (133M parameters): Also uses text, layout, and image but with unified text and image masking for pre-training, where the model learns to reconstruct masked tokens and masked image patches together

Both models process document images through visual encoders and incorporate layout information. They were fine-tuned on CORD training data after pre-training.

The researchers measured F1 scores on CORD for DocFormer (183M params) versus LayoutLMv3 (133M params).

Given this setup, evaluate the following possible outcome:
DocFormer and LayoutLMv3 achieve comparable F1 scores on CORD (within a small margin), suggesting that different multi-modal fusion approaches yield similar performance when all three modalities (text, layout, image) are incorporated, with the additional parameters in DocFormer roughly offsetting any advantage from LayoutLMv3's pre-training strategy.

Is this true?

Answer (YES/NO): NO